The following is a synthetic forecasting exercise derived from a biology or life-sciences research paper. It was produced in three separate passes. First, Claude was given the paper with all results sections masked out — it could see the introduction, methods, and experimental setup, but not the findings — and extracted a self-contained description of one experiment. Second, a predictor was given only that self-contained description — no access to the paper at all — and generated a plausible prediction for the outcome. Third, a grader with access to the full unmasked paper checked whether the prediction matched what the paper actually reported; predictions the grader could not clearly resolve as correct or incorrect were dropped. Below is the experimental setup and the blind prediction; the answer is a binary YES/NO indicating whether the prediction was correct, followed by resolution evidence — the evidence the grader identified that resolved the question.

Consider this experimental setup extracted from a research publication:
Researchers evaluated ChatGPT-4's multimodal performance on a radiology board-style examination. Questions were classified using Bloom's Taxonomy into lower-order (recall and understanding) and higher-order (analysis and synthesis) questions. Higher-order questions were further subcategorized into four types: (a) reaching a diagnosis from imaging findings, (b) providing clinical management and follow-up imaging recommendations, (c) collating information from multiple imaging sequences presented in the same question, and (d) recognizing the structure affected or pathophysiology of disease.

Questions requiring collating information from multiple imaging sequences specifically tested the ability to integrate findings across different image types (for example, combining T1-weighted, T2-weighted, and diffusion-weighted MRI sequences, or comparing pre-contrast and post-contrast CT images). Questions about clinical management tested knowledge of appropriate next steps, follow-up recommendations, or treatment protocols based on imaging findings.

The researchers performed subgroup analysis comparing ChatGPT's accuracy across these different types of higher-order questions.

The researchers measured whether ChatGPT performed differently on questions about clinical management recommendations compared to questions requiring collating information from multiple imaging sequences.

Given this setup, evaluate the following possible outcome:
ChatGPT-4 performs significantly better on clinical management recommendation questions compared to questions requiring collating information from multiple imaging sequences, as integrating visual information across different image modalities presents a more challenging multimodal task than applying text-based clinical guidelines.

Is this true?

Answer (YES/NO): NO